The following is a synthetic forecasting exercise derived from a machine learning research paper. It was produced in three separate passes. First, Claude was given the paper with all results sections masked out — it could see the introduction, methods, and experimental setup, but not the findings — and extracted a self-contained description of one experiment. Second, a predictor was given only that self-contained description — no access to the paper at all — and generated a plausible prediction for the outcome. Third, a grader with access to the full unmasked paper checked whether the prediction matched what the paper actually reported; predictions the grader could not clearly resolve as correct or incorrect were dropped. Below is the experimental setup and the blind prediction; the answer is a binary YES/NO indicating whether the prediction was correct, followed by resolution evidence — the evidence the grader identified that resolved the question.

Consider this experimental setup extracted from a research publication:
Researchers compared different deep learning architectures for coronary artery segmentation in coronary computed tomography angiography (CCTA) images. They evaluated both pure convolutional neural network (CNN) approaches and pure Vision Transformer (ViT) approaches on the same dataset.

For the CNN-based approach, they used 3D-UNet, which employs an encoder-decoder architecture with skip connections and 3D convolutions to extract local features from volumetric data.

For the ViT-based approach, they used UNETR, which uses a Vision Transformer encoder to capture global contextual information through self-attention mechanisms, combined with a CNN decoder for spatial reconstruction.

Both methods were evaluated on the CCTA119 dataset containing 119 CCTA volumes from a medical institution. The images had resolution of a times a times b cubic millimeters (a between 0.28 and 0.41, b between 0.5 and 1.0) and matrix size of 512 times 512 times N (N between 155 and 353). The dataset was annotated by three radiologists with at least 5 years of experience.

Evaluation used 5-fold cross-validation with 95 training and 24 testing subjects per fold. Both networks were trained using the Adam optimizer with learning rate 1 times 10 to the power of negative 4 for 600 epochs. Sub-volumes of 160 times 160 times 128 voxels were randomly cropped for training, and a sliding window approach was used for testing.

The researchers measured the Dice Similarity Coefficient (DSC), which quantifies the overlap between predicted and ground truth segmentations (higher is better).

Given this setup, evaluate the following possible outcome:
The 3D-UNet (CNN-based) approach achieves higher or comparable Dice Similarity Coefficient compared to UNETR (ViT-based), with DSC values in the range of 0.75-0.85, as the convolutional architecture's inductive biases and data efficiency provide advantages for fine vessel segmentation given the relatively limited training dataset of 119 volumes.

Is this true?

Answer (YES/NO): NO